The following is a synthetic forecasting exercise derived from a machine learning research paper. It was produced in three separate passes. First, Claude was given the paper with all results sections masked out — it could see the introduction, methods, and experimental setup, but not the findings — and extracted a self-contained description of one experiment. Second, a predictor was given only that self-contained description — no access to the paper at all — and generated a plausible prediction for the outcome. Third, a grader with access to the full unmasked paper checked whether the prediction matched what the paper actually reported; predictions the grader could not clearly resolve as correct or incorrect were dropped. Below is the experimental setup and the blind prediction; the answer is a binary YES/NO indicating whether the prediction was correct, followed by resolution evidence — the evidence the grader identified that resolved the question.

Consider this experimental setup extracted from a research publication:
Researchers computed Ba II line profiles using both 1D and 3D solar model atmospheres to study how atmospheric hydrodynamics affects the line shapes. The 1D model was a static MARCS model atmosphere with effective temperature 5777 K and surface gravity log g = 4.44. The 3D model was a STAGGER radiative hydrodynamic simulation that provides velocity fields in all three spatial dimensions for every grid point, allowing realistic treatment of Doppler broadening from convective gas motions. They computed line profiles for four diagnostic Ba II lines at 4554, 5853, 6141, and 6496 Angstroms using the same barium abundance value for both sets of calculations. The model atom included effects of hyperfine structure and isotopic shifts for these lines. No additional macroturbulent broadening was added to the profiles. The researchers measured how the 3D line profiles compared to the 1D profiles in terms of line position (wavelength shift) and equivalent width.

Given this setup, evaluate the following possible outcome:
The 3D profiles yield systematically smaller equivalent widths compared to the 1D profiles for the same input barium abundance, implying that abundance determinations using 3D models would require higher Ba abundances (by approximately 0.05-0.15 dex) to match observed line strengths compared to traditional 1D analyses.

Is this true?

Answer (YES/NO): NO